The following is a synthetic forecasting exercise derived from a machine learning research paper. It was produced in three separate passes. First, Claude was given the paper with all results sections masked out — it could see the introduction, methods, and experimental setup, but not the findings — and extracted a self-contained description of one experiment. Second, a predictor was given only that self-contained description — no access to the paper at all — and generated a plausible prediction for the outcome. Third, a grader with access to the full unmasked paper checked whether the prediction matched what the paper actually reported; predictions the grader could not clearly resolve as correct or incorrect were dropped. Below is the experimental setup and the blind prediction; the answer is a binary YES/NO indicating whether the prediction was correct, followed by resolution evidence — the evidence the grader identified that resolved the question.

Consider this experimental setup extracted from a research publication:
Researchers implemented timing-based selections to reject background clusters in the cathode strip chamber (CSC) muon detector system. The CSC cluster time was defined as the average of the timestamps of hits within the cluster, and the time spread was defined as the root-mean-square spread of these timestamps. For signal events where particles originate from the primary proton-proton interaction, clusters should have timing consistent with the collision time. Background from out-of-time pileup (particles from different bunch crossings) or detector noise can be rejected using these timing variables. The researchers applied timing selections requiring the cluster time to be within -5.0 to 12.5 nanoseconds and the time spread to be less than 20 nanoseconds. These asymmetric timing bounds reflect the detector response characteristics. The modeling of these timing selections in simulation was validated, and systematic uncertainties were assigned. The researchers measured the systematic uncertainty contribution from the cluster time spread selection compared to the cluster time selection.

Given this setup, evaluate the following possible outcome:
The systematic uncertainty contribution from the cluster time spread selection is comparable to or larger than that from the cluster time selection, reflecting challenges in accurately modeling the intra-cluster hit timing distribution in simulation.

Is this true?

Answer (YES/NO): YES